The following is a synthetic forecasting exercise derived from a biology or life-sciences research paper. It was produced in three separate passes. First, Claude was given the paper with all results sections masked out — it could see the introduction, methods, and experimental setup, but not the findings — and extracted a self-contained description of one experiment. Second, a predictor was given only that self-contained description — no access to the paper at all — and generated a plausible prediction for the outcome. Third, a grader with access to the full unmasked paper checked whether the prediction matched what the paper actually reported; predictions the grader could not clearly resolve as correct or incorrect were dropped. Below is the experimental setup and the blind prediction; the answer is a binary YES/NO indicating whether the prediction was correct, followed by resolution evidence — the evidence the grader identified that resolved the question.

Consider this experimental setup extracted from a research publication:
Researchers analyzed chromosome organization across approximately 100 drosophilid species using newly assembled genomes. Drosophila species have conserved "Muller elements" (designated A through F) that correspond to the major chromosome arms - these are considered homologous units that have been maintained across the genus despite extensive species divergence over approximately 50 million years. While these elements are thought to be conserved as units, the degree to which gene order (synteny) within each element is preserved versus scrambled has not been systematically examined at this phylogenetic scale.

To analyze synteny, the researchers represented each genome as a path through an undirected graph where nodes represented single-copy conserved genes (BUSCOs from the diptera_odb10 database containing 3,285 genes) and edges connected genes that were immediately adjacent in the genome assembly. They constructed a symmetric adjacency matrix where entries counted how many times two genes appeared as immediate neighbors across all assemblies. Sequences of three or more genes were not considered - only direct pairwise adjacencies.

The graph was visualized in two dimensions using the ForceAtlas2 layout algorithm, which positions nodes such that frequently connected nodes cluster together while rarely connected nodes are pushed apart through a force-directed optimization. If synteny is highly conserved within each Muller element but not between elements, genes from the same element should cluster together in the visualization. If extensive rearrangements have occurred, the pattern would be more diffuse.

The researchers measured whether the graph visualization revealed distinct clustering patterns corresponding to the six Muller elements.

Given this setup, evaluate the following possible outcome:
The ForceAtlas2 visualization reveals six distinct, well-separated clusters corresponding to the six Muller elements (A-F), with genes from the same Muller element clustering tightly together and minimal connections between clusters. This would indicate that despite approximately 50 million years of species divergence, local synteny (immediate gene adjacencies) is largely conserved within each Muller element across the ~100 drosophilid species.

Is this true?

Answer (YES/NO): NO